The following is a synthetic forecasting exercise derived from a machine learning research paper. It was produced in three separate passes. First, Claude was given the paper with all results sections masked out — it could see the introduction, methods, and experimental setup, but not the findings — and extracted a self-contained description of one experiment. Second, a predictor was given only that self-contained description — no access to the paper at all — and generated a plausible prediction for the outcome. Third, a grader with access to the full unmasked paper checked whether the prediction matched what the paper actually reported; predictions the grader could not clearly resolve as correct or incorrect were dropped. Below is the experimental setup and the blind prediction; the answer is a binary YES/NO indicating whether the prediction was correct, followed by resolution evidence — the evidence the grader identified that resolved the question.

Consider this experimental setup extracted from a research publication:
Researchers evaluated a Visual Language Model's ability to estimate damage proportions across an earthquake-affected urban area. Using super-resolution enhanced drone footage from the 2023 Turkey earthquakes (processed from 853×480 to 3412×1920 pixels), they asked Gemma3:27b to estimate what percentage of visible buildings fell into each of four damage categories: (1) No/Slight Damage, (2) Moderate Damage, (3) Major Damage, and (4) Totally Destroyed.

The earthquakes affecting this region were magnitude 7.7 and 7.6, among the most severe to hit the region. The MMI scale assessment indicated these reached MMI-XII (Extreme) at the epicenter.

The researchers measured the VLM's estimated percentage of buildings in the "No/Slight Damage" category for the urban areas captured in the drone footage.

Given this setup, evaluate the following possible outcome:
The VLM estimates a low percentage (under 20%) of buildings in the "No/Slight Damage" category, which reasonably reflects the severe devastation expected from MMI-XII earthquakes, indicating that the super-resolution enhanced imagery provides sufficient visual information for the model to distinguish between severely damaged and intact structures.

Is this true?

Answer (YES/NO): YES